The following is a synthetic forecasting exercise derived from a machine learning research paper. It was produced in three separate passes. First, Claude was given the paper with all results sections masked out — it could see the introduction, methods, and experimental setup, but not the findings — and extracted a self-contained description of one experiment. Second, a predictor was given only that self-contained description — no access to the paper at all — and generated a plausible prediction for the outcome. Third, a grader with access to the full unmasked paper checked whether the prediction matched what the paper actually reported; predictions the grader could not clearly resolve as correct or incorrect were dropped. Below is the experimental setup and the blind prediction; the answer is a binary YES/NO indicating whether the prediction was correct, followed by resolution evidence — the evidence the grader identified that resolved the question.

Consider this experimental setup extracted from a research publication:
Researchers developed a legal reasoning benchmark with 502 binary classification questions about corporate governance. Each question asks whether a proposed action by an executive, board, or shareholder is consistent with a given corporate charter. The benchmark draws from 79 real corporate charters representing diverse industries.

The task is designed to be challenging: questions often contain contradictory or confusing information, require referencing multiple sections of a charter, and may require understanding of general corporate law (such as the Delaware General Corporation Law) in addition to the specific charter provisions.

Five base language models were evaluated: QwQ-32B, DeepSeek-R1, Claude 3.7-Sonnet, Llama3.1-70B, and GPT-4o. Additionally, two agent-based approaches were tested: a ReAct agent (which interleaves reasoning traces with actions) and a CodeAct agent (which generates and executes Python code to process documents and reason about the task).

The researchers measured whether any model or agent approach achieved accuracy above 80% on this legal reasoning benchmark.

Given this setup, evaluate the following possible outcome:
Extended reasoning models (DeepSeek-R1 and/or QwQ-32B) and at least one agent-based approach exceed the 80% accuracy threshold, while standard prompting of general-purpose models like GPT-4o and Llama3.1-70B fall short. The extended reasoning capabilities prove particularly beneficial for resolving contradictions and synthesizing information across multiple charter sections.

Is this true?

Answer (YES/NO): NO